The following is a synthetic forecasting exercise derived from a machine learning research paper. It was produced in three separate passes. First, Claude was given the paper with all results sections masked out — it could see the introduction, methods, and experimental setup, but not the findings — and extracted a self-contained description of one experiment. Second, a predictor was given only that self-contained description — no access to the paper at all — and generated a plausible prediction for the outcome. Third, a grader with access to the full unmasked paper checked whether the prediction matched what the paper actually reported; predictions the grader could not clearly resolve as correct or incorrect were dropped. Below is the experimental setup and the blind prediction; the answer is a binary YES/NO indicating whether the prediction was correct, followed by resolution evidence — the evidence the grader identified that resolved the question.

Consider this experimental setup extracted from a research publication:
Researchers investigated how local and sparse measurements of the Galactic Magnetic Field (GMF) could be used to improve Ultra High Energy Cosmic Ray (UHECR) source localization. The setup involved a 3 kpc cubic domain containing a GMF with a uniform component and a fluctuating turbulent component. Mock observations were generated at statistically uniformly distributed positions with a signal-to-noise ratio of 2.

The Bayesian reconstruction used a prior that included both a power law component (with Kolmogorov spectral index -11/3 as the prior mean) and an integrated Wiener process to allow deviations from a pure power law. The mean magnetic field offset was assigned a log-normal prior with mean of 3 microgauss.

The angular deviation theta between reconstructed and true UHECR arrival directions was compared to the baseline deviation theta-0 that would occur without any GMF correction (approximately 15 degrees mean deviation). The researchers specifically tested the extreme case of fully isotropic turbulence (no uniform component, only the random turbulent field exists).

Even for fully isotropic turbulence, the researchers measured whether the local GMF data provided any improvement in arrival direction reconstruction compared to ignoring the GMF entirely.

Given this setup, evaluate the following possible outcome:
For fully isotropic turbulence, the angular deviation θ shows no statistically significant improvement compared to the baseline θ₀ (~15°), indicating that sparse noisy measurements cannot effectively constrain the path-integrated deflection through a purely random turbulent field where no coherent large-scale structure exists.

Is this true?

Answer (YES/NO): NO